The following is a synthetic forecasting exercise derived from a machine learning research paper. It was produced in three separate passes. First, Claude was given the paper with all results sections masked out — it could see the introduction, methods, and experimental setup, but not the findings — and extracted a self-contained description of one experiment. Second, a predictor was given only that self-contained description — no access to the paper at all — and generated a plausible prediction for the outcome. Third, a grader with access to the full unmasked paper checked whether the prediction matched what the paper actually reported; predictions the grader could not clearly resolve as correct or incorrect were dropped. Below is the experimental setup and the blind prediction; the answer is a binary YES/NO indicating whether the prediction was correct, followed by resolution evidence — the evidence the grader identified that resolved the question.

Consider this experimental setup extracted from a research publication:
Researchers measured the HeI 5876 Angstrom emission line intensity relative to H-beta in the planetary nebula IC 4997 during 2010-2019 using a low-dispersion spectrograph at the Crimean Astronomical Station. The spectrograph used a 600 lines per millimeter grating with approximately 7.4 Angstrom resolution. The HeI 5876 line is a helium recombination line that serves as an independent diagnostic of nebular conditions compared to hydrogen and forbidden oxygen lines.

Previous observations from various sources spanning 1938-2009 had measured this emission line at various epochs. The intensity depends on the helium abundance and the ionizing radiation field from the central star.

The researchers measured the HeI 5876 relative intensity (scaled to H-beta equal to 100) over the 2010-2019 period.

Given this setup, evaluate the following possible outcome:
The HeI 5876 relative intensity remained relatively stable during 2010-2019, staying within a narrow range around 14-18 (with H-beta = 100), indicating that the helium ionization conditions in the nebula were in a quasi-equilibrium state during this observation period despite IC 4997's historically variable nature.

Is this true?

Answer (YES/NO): NO